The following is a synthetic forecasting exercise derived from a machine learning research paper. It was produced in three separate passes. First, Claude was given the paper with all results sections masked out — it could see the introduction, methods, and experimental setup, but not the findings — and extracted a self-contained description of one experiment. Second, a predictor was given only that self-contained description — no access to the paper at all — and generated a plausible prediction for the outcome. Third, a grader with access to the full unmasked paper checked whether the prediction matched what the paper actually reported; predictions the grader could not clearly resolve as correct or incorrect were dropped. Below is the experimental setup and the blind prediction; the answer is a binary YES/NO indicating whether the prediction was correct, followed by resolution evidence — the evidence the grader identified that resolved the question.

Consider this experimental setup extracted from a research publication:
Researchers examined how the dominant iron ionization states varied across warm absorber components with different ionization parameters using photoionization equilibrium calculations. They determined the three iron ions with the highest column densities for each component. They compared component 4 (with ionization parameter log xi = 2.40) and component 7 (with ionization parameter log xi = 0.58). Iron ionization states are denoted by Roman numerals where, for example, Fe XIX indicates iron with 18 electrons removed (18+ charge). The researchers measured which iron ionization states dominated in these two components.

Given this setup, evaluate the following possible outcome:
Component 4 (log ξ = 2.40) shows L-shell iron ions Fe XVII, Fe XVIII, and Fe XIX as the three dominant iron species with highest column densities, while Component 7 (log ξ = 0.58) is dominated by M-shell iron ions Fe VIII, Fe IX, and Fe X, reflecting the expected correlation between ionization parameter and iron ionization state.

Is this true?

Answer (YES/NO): NO